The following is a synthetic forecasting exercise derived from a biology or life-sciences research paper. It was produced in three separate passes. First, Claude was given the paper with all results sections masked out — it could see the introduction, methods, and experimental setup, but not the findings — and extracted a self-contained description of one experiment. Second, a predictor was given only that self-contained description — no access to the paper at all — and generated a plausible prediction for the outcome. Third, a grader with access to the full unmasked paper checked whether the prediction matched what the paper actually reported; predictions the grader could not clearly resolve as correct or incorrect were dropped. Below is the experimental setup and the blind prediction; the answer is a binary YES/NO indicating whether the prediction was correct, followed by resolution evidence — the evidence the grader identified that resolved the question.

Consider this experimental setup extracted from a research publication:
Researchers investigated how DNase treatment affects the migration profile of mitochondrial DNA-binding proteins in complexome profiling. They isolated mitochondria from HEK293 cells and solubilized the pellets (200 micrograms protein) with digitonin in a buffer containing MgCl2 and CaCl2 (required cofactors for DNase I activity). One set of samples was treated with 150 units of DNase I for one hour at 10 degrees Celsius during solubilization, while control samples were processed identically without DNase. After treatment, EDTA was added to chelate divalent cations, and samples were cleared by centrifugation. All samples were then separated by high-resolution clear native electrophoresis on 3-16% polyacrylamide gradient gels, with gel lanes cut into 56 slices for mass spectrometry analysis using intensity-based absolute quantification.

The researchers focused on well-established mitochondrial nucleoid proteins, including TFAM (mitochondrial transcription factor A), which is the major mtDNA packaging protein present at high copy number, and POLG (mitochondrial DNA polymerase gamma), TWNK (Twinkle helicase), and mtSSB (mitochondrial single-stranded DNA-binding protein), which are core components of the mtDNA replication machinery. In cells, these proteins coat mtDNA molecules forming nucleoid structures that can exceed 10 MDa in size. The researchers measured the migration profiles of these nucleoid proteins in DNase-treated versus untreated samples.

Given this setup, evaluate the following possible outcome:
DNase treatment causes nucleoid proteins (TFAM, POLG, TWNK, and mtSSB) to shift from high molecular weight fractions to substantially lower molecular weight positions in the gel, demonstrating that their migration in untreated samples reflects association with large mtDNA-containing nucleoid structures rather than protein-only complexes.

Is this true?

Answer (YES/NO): NO